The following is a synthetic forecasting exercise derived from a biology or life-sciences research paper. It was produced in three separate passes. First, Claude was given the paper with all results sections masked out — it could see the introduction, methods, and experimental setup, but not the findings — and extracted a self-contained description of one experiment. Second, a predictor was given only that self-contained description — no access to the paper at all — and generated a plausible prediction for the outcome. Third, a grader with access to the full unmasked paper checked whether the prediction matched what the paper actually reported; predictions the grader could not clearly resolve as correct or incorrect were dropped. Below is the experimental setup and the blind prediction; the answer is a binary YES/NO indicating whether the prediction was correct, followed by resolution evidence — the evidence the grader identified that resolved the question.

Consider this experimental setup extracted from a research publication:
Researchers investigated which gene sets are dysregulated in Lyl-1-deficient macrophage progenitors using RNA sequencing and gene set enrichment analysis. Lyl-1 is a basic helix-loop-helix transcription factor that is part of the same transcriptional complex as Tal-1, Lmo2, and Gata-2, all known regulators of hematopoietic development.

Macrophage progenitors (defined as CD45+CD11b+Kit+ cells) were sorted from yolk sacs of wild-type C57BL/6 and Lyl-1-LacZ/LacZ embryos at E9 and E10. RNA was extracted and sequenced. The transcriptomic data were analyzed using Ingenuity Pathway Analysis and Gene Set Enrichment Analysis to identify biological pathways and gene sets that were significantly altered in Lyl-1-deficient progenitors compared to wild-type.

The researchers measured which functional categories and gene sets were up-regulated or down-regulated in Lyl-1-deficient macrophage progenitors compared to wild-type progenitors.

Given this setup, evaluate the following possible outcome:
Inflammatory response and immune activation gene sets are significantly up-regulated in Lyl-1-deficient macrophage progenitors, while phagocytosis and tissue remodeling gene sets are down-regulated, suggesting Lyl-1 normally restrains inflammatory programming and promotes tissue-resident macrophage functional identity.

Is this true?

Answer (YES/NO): NO